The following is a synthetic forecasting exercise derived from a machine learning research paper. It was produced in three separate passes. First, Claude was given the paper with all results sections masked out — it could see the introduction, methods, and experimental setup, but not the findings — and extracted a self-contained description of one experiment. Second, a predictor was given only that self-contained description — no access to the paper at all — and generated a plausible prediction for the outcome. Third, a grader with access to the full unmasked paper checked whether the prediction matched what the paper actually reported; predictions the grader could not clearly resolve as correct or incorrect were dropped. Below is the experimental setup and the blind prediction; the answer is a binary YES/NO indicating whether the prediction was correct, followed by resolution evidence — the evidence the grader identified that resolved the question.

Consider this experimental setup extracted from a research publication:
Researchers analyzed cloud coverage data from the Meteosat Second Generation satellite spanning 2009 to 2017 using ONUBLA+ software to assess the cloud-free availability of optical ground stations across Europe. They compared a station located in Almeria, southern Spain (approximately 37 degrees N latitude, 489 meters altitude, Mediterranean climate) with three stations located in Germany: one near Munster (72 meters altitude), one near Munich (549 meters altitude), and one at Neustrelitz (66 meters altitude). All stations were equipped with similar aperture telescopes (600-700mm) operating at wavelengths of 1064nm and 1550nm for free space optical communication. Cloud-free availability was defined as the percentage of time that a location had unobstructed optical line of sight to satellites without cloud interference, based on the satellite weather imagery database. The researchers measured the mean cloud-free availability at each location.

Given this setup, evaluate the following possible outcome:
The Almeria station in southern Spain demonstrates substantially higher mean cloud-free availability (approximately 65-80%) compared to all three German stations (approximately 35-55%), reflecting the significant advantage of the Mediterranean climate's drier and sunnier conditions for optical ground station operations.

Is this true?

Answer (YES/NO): NO